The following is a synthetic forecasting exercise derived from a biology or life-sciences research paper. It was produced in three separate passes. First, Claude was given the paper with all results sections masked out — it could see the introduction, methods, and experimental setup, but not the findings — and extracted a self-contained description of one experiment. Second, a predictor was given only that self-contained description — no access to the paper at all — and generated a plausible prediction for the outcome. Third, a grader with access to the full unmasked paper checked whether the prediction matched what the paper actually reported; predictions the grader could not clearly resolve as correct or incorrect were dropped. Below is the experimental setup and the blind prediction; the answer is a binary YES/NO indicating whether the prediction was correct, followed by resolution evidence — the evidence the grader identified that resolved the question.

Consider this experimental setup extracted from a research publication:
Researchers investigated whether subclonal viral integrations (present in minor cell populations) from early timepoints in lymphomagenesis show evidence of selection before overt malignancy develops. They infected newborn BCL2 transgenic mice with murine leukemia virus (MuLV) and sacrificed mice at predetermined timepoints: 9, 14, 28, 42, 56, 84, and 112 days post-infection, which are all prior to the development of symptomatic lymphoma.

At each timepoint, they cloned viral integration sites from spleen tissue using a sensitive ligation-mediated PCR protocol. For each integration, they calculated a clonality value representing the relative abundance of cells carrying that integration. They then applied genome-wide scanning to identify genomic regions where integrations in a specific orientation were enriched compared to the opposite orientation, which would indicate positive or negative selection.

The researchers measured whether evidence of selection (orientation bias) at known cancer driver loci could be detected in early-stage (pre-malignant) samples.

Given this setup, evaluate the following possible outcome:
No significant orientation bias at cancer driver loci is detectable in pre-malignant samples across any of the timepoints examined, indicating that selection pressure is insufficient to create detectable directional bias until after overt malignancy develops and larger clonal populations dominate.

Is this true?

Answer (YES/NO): YES